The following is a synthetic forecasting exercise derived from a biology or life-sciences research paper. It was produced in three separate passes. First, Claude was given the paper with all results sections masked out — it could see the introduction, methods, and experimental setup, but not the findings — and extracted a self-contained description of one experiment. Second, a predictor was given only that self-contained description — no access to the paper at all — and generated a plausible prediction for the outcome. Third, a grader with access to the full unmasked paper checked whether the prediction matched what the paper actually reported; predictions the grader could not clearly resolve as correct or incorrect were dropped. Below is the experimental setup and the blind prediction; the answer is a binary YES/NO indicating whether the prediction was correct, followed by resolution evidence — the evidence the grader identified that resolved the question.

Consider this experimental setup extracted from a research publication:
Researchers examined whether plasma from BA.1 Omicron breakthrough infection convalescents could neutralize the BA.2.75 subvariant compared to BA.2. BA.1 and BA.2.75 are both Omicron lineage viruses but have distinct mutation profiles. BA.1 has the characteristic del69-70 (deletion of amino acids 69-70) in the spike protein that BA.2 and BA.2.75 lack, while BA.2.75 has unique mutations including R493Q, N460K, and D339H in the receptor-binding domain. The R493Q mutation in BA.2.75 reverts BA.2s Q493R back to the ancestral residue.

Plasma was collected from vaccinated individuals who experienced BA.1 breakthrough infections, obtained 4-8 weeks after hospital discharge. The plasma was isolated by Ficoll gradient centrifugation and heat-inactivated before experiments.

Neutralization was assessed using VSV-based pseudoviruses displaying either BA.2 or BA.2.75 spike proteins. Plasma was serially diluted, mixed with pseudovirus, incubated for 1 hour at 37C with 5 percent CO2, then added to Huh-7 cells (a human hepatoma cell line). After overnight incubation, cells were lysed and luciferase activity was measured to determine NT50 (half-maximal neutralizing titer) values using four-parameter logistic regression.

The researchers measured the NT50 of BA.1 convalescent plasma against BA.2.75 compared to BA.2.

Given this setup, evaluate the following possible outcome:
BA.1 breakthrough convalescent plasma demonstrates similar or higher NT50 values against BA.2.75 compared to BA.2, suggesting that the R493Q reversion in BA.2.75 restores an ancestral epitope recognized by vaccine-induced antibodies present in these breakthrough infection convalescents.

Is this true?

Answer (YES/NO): NO